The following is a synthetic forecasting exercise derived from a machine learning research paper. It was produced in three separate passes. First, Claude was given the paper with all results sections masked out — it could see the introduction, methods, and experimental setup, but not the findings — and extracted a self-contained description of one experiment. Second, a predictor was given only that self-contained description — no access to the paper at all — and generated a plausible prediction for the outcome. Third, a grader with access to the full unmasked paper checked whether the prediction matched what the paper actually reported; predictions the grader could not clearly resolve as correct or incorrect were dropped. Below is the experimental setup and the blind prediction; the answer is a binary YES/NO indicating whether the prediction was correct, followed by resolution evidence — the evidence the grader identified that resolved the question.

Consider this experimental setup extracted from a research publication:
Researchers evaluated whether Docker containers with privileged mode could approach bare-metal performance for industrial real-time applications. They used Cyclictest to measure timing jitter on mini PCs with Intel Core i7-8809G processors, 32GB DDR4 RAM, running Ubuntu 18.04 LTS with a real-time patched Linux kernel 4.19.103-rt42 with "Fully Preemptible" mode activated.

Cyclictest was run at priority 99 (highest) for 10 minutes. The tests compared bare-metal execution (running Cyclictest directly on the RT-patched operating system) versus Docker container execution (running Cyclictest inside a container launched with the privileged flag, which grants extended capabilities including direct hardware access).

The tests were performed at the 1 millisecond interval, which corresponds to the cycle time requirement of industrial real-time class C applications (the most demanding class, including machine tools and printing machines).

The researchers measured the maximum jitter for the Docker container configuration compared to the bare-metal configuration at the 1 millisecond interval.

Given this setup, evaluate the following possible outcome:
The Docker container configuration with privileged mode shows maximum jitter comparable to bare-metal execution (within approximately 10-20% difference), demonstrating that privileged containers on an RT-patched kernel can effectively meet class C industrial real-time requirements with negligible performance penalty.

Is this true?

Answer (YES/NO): YES